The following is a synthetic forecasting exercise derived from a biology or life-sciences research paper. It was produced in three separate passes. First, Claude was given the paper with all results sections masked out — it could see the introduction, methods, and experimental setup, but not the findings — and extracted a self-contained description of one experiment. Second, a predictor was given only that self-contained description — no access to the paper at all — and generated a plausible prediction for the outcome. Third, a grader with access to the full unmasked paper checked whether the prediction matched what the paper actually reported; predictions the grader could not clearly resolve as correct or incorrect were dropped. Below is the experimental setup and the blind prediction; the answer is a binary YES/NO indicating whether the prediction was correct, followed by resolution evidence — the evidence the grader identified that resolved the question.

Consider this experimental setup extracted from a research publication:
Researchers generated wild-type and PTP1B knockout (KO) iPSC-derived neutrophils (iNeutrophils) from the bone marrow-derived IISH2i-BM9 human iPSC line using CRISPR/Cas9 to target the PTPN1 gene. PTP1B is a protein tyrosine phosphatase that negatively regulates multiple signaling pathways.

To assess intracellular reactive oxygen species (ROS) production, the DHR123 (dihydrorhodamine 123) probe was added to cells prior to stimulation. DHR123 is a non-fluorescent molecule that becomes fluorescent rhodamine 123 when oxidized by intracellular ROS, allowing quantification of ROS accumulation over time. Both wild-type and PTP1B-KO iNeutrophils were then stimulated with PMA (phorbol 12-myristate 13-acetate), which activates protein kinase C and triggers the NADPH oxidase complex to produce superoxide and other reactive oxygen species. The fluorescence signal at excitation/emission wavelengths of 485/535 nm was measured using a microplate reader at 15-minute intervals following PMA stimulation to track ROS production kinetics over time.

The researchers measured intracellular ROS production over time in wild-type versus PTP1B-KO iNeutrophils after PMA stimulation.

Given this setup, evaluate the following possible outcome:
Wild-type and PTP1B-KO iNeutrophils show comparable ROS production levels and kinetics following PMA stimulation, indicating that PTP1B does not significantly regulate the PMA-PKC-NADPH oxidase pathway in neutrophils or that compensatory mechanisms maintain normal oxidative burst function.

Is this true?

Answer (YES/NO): NO